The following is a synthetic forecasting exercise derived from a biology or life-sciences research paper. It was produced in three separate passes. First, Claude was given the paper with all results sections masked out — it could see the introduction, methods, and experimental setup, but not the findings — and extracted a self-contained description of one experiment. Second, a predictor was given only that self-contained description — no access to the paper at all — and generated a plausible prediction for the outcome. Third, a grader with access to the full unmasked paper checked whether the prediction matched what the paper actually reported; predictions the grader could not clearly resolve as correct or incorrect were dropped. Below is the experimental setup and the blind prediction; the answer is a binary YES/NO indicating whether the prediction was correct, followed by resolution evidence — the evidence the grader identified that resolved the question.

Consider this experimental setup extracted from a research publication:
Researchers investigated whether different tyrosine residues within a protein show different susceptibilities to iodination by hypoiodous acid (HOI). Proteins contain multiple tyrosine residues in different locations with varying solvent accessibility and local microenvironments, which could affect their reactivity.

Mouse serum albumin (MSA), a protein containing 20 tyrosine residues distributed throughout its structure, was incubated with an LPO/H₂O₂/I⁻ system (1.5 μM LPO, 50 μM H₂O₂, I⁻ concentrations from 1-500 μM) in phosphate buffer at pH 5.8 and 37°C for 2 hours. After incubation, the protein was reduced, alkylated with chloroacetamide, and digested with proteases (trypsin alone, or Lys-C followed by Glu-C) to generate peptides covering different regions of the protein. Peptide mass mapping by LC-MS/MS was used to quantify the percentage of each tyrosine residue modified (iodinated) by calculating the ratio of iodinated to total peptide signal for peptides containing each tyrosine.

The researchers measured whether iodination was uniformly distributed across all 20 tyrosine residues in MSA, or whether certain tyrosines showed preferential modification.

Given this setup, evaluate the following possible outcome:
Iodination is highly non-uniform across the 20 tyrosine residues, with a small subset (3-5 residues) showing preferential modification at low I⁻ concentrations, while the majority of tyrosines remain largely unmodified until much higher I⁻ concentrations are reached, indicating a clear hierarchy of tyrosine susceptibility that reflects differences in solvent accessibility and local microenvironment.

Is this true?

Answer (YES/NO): YES